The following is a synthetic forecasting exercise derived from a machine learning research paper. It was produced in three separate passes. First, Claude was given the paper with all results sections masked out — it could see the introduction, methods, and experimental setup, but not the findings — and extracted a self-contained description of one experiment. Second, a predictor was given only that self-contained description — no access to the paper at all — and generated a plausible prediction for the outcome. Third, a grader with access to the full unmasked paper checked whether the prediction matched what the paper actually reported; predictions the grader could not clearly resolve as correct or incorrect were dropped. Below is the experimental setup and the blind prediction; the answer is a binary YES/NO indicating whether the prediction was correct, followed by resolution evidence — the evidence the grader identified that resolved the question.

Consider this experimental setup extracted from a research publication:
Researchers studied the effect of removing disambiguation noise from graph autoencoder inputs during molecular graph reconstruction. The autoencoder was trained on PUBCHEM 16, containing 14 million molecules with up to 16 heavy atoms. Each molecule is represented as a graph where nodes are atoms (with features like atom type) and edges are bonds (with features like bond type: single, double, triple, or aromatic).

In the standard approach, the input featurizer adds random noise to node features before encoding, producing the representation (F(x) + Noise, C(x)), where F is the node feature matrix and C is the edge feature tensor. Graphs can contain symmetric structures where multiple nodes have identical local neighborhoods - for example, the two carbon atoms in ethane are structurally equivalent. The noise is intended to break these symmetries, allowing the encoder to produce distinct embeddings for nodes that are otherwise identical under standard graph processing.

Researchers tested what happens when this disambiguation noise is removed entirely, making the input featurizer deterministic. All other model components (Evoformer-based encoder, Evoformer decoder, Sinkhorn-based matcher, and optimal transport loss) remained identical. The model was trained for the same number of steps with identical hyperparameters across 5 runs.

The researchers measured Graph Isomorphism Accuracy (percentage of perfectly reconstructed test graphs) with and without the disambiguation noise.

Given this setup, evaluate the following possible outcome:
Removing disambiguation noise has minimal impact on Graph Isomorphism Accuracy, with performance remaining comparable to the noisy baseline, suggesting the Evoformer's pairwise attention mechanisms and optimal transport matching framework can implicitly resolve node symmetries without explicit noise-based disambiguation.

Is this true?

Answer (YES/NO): NO